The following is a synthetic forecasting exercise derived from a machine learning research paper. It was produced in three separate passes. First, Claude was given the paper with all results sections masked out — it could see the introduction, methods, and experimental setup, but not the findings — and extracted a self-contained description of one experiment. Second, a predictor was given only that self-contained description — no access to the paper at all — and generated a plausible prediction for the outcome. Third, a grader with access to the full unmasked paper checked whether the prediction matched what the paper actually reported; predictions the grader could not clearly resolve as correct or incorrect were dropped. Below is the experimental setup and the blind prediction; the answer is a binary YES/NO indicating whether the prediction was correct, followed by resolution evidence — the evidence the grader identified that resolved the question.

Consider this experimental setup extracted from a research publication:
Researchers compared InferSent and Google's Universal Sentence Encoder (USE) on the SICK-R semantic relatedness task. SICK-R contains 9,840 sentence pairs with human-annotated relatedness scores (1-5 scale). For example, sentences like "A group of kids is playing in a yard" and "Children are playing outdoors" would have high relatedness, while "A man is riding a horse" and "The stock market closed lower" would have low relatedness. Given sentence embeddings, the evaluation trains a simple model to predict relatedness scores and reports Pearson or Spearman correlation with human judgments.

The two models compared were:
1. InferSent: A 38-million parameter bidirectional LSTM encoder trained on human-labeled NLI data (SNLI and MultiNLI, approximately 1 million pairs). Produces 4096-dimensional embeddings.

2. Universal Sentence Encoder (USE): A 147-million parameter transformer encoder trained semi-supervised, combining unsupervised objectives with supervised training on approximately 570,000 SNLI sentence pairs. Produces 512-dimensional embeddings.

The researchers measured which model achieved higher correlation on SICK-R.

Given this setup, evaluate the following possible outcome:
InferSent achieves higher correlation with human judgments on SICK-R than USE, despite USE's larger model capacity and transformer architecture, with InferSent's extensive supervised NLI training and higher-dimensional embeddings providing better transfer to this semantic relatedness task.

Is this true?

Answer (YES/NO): YES